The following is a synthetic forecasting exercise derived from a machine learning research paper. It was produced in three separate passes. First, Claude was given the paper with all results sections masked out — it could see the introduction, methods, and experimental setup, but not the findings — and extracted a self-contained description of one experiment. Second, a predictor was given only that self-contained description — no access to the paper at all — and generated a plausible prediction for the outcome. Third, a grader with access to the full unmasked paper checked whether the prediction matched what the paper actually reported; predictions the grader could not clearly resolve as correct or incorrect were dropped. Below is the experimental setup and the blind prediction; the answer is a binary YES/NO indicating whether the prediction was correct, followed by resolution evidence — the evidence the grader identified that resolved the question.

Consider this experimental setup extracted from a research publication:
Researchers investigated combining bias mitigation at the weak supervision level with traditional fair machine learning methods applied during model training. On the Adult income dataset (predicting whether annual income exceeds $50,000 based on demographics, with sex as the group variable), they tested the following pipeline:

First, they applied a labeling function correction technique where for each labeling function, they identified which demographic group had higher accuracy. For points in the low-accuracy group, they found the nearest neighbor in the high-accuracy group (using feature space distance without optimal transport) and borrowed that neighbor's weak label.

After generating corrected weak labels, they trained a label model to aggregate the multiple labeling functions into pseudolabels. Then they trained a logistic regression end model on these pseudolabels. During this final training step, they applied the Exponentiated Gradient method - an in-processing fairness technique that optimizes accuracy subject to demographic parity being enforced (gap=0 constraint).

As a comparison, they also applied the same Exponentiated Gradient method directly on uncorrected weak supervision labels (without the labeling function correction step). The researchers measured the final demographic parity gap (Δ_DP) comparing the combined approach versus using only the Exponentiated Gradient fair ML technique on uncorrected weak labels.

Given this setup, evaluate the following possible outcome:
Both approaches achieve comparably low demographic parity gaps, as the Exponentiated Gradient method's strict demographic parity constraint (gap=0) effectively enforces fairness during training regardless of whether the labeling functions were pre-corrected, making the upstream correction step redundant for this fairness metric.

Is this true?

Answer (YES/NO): NO